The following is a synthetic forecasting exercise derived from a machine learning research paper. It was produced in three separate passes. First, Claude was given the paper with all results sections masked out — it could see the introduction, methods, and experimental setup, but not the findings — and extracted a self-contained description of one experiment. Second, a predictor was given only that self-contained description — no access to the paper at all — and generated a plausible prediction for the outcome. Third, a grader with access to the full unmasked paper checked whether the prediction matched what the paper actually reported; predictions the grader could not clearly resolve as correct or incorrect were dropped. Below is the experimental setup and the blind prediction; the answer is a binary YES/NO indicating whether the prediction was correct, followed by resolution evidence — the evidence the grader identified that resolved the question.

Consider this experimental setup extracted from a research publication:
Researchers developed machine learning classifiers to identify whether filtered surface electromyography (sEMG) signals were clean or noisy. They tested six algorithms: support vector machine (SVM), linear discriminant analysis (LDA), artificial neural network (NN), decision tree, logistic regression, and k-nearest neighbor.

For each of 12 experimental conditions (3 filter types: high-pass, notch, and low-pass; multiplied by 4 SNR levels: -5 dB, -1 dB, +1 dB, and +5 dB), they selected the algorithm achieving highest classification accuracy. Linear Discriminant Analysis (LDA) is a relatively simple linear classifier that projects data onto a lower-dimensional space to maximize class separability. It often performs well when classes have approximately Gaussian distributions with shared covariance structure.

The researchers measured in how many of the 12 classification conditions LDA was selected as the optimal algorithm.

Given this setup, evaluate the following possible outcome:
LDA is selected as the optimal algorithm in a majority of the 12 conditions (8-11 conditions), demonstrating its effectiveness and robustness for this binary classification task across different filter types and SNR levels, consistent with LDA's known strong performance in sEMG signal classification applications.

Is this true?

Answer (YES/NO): NO